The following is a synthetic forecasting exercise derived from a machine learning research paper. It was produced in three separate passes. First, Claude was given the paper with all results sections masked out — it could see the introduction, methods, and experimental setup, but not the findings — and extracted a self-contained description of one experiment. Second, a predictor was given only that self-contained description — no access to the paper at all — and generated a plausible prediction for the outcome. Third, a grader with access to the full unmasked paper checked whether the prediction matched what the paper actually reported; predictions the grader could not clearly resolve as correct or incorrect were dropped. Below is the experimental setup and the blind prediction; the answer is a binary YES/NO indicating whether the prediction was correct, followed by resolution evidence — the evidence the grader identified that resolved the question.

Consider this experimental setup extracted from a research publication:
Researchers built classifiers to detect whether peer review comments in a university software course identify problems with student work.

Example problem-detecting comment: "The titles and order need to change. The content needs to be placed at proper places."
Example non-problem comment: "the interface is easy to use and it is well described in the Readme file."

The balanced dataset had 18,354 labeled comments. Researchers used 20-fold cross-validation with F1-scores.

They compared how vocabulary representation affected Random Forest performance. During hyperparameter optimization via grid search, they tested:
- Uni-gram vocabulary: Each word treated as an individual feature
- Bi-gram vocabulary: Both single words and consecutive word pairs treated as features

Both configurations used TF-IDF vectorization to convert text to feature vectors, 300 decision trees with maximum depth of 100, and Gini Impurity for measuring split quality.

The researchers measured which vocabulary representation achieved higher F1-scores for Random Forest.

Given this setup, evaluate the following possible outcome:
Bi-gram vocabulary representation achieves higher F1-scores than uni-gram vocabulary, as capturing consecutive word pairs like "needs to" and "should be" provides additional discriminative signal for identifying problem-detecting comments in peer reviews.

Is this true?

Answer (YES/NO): NO